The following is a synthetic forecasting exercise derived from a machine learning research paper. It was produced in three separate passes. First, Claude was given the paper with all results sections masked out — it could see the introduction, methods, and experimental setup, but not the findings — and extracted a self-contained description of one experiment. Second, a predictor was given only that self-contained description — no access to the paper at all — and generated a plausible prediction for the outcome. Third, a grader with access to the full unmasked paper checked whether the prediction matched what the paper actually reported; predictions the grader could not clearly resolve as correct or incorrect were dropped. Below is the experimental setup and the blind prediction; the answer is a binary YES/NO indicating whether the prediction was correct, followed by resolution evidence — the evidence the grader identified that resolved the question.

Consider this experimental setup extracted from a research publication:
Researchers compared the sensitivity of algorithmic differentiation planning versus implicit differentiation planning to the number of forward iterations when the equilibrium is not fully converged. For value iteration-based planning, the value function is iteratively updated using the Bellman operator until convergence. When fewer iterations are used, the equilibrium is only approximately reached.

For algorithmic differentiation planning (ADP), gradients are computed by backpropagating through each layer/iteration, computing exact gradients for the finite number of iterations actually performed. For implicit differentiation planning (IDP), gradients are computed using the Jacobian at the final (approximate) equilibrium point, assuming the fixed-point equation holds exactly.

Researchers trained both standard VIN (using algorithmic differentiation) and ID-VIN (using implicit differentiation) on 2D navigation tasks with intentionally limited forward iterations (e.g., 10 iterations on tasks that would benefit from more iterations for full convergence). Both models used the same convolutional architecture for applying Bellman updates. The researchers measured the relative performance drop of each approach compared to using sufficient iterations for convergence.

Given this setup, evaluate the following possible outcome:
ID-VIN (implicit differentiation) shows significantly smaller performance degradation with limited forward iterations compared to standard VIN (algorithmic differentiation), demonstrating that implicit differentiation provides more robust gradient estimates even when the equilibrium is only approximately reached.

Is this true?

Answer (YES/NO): NO